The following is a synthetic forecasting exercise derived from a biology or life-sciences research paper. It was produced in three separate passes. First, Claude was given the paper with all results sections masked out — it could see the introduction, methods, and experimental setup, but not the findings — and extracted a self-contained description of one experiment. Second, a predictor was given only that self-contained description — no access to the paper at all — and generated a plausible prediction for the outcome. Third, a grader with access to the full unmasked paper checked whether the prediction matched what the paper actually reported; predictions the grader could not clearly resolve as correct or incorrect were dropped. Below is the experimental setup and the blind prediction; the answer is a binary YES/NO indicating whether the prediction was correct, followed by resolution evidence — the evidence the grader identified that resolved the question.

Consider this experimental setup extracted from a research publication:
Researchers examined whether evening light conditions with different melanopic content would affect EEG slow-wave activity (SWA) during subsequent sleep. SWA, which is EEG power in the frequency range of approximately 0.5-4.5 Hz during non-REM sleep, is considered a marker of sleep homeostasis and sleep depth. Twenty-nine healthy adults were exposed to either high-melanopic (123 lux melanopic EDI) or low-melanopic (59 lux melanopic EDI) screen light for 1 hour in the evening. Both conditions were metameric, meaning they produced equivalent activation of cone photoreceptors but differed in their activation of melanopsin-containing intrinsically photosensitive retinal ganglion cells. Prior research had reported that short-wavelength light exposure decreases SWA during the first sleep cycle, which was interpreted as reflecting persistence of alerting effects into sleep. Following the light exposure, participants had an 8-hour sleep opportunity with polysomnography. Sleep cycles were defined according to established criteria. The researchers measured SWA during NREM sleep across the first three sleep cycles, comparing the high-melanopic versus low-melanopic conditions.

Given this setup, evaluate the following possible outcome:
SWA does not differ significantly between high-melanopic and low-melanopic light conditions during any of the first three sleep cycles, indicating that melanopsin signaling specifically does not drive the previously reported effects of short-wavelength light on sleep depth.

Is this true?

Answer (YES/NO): YES